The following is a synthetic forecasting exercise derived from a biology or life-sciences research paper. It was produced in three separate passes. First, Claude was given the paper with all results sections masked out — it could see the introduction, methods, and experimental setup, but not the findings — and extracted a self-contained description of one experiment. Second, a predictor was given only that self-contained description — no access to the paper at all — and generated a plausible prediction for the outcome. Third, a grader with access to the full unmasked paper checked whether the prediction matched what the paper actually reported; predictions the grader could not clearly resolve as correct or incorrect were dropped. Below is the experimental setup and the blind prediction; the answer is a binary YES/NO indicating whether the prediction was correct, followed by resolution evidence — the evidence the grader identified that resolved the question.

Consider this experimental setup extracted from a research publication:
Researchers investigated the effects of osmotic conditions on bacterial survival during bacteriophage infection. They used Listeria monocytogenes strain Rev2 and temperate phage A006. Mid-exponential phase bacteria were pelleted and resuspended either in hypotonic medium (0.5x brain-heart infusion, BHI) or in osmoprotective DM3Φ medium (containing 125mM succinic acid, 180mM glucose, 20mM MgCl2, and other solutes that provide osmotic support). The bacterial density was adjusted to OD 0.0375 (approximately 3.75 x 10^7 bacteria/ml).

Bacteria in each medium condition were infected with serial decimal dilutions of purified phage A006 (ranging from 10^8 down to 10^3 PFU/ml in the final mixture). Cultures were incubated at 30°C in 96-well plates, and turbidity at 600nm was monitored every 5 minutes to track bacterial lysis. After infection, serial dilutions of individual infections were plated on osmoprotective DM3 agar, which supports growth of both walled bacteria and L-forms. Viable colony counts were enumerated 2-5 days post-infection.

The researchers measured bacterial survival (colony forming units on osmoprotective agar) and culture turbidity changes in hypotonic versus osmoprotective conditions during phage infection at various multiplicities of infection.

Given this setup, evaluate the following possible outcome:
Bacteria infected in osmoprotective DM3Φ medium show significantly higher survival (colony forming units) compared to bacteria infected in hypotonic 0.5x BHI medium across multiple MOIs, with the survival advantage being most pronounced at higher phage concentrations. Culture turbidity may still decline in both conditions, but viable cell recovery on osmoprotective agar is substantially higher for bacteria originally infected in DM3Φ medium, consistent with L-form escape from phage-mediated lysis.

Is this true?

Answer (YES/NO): NO